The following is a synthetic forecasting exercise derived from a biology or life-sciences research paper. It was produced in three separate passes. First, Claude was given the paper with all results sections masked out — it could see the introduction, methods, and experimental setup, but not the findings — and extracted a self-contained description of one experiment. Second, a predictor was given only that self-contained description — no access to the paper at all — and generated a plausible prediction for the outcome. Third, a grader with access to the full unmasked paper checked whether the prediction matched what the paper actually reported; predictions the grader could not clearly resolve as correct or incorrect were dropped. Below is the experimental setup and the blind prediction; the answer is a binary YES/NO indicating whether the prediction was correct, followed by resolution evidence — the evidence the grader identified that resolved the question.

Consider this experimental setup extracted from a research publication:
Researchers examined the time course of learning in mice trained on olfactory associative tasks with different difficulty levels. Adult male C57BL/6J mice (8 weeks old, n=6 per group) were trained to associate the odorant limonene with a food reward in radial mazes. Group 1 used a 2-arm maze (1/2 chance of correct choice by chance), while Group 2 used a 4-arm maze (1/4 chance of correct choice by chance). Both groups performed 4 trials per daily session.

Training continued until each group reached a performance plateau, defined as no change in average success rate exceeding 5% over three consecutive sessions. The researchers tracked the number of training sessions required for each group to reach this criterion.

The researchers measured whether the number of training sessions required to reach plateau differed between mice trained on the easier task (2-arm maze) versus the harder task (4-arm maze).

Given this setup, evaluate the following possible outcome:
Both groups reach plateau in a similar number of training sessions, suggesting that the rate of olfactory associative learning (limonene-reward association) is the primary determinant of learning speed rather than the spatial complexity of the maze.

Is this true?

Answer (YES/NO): YES